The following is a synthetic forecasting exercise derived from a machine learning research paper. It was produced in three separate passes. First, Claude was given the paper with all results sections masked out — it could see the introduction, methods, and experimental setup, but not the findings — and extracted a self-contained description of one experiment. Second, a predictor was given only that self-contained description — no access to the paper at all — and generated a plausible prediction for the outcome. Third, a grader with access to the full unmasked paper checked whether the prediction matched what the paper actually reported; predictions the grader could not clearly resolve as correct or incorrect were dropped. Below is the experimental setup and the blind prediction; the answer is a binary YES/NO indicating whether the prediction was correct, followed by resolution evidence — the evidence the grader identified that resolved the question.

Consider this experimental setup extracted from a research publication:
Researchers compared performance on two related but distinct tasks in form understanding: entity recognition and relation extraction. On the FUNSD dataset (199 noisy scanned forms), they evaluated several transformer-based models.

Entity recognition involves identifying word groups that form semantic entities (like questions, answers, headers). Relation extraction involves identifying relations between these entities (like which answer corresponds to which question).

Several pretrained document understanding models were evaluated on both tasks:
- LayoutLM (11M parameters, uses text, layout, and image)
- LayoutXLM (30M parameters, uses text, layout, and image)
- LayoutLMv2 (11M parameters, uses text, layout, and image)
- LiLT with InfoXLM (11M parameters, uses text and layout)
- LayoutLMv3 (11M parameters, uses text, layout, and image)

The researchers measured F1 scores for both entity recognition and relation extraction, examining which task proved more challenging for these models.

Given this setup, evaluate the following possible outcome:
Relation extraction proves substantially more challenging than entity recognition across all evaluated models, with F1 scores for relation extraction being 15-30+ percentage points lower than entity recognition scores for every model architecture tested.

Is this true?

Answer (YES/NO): NO